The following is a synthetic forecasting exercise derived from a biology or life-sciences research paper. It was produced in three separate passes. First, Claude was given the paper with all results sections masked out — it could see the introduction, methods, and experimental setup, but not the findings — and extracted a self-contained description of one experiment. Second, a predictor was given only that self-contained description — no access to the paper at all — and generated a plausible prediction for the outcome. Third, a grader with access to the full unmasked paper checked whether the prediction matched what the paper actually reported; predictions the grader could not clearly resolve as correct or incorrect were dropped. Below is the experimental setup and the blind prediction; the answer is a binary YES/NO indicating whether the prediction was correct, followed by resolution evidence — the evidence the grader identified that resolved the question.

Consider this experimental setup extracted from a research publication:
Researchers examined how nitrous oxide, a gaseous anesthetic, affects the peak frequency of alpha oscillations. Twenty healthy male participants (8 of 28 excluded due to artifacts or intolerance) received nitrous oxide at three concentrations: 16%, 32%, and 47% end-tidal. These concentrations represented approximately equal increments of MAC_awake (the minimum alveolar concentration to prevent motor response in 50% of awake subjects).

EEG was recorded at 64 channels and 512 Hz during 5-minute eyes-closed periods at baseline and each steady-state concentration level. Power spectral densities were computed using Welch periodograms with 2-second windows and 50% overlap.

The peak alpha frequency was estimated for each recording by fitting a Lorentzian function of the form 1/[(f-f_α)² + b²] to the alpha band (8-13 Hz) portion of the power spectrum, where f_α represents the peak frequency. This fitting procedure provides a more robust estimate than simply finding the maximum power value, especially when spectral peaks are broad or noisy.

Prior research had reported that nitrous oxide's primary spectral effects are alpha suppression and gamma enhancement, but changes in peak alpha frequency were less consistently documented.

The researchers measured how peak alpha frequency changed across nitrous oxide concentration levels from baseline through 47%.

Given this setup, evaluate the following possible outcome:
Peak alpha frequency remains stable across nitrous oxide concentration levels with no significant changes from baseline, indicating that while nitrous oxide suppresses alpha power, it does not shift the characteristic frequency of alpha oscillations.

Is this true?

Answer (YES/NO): NO